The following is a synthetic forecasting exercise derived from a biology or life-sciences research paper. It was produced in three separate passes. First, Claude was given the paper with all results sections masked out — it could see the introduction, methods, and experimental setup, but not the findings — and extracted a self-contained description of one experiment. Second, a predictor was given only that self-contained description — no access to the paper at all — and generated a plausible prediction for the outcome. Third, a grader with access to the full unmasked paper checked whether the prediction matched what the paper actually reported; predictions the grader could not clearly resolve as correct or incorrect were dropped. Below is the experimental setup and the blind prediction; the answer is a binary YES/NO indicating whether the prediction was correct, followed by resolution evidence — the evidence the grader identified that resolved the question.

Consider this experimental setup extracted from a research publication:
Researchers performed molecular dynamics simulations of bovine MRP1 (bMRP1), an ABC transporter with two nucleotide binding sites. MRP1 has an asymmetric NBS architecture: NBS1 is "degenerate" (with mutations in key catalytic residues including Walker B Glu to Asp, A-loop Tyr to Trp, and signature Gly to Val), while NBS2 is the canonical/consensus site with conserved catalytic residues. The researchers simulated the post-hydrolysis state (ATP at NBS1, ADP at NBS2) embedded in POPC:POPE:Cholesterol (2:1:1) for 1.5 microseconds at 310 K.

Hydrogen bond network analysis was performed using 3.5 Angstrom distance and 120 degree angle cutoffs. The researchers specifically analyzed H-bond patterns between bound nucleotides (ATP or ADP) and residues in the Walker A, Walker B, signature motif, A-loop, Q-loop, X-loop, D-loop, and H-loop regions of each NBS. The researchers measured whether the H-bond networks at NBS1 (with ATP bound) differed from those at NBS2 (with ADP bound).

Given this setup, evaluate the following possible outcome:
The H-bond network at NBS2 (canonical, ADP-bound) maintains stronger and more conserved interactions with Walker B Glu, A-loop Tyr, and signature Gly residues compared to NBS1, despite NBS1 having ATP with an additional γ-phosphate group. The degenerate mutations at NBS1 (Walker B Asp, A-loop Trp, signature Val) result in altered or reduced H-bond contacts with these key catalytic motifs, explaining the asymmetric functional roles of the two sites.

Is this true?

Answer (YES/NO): NO